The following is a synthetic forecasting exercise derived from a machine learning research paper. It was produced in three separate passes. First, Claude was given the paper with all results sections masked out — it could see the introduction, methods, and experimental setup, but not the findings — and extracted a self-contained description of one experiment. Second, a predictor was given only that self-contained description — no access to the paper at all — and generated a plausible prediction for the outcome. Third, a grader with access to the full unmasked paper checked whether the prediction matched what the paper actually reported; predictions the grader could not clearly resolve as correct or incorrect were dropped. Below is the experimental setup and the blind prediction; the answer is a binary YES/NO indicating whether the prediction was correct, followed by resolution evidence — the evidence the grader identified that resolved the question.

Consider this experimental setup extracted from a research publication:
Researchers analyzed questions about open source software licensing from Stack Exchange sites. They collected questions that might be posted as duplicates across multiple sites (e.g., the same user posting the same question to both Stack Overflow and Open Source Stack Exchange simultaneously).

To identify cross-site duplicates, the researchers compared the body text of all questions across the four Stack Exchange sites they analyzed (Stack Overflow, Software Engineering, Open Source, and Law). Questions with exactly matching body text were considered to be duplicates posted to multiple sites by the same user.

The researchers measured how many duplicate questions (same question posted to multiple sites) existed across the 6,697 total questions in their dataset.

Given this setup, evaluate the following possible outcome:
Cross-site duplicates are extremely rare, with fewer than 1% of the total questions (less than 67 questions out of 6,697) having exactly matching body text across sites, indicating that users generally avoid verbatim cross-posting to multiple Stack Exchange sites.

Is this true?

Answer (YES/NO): YES